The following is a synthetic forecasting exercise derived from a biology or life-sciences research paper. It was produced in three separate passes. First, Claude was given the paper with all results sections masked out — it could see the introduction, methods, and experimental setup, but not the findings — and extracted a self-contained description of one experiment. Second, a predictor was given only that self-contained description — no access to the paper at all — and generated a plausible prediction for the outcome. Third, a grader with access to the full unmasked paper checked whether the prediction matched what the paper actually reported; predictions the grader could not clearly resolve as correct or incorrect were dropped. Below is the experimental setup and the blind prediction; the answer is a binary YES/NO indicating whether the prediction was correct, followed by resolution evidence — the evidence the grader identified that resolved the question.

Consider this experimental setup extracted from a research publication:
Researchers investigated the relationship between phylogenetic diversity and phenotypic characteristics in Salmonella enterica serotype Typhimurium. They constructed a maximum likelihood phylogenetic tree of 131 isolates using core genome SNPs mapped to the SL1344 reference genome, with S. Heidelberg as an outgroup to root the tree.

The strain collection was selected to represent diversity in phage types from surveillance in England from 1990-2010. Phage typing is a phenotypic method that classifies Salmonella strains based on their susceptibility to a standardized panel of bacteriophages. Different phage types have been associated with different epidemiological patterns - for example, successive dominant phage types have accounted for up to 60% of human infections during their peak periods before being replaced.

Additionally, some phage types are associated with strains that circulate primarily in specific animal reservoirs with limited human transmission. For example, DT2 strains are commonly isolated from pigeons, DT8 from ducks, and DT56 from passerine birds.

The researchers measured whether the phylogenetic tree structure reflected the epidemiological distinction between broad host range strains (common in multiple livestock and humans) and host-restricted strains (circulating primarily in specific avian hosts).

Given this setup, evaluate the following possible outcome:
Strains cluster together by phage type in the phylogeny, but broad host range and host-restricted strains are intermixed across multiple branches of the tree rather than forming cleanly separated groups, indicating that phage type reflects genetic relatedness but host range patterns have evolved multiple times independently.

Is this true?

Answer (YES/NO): NO